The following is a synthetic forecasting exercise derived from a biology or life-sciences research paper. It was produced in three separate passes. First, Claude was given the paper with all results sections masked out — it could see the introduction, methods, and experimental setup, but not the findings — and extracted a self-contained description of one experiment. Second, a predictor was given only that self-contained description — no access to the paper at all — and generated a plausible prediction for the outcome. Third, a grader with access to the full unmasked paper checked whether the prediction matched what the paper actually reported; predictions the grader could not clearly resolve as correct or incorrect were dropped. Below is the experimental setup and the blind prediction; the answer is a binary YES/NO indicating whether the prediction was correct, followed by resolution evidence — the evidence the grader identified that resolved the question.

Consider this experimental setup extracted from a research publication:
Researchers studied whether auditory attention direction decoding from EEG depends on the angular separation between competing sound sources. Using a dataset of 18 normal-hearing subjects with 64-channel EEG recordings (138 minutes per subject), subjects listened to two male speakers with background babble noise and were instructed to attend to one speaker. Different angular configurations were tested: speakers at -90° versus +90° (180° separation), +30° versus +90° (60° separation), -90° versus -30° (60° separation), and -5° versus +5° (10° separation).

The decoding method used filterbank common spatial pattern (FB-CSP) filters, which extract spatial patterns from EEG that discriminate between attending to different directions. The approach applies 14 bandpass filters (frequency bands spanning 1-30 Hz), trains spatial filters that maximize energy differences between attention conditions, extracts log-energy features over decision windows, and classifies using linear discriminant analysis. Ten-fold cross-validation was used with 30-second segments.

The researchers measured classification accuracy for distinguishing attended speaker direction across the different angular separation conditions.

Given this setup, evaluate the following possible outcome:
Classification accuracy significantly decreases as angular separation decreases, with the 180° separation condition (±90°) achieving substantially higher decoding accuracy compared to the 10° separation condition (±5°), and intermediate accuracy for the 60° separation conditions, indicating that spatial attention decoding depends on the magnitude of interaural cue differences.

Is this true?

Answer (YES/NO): NO